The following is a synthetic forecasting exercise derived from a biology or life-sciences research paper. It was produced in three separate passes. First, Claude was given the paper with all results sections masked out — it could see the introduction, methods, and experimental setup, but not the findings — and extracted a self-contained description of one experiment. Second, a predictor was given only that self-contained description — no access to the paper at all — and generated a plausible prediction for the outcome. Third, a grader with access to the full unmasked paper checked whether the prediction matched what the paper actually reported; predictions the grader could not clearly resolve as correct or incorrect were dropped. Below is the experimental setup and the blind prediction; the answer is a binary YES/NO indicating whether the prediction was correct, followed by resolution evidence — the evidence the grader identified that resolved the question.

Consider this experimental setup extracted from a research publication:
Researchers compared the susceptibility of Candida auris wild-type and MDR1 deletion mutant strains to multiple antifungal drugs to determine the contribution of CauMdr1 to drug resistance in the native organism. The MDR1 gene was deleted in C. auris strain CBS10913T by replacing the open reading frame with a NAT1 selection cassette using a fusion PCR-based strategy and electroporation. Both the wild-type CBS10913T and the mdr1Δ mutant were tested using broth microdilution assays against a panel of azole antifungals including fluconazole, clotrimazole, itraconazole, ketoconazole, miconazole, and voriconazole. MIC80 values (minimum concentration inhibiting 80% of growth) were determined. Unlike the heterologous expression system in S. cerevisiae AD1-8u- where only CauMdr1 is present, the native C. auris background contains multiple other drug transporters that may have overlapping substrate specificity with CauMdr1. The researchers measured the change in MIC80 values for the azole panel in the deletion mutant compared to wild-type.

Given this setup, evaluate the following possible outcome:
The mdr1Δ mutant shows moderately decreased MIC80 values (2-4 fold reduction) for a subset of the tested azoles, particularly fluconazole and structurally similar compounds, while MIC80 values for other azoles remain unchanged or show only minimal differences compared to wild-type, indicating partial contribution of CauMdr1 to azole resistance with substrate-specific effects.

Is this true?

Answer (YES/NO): NO